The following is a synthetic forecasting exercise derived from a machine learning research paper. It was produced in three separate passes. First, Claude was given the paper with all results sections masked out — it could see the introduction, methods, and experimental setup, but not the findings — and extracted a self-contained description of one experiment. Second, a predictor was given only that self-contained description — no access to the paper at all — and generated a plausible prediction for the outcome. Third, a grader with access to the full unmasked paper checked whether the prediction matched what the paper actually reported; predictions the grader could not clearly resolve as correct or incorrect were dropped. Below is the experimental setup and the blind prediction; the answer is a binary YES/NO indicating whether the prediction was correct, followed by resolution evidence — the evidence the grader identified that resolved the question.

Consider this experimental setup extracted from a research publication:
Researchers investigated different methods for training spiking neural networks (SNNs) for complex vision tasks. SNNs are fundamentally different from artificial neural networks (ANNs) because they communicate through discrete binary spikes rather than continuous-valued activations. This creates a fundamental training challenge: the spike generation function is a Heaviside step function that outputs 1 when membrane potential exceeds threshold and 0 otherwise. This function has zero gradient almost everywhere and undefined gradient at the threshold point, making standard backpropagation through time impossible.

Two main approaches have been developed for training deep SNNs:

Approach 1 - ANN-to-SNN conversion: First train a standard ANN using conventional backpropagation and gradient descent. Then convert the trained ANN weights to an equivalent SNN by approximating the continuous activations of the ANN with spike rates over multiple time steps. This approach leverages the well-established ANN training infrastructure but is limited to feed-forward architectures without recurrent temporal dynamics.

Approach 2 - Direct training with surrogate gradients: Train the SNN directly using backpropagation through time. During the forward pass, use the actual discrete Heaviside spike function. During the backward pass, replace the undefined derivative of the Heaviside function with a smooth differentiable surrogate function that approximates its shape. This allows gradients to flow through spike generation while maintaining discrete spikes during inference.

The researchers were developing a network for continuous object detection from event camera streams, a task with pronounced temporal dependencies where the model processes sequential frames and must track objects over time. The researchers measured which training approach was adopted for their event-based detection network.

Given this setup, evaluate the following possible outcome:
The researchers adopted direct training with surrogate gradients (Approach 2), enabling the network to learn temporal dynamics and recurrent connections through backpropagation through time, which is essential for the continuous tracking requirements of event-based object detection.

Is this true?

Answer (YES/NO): YES